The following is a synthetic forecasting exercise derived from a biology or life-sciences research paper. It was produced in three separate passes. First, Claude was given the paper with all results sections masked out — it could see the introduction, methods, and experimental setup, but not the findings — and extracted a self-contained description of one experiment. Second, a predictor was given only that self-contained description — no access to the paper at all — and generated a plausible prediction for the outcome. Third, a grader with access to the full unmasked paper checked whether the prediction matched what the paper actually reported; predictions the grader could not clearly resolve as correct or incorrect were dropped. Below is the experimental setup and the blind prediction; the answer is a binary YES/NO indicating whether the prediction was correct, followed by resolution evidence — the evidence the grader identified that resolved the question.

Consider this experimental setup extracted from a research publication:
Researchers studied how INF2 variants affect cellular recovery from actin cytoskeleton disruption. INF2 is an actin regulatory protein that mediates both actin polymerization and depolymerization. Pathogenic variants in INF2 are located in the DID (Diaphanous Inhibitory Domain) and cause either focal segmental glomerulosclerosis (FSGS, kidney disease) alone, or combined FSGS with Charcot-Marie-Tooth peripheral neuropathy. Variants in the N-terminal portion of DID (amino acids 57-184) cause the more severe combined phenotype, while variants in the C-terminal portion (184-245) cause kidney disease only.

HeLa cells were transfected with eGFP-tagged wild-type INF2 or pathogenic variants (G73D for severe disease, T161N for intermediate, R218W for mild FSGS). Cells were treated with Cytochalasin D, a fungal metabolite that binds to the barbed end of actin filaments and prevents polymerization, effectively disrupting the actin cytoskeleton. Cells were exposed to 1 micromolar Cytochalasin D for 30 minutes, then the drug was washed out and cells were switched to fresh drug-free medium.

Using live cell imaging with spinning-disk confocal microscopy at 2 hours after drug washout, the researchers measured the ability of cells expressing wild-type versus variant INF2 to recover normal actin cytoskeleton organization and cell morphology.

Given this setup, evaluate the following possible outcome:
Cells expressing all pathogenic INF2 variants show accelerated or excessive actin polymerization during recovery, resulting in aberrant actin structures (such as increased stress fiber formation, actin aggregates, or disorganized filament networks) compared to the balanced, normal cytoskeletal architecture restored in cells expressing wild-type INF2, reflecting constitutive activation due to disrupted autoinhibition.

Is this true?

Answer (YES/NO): NO